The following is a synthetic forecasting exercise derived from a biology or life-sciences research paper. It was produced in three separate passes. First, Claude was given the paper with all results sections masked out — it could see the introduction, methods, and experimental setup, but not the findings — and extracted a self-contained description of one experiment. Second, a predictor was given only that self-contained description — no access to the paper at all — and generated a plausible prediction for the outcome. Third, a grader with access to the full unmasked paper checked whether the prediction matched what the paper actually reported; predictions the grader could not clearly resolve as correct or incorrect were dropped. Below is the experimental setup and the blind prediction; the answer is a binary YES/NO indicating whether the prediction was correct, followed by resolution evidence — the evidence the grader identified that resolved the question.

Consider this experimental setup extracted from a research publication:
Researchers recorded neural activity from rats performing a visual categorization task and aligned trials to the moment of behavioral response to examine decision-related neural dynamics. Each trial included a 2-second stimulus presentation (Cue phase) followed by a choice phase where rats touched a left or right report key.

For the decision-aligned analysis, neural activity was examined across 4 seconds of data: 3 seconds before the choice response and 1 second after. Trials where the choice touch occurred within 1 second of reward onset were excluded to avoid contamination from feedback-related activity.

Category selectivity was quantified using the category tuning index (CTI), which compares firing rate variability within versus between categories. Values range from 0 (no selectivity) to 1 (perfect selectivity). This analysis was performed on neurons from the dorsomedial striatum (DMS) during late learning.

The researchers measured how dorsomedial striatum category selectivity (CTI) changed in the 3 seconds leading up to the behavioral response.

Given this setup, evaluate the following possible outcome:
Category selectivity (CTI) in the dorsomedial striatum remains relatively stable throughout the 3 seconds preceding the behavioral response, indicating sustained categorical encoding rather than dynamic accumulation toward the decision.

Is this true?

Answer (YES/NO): NO